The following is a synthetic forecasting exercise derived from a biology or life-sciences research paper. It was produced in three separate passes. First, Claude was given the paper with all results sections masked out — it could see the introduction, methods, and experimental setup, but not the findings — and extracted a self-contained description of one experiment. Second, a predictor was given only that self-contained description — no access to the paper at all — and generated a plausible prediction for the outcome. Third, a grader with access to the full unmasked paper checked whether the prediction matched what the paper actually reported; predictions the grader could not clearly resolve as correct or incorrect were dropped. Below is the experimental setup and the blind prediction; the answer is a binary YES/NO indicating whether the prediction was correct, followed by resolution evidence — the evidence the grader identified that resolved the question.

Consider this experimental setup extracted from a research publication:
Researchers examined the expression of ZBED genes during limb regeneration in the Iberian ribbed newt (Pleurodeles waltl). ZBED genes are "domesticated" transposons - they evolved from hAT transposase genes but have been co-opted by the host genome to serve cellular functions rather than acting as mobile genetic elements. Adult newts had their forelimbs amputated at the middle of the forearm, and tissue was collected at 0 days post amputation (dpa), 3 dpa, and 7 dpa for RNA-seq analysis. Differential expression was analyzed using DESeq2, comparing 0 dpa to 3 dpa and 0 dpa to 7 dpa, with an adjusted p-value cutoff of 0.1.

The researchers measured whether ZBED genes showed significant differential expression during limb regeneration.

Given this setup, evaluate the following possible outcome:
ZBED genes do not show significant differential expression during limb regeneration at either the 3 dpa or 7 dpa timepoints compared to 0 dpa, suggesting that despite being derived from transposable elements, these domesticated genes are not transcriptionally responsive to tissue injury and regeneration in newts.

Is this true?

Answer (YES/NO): NO